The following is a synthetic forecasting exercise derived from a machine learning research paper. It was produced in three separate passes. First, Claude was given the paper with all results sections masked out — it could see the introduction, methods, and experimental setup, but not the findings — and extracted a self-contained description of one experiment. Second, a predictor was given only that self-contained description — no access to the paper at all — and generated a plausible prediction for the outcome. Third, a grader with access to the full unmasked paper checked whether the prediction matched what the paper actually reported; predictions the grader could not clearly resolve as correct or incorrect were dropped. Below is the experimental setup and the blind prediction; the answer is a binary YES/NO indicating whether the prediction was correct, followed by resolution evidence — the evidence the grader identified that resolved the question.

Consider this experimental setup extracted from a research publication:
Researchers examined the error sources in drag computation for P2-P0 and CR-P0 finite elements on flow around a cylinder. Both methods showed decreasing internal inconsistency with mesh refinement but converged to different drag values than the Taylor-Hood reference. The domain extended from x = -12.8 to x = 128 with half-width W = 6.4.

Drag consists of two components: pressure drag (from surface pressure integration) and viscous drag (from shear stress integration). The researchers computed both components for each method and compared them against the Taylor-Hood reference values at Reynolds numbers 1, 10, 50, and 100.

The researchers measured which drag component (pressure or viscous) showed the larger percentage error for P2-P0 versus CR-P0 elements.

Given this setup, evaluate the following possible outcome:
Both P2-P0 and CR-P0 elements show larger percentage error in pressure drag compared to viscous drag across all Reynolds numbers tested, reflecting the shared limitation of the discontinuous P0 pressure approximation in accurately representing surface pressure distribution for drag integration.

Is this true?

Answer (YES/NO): NO